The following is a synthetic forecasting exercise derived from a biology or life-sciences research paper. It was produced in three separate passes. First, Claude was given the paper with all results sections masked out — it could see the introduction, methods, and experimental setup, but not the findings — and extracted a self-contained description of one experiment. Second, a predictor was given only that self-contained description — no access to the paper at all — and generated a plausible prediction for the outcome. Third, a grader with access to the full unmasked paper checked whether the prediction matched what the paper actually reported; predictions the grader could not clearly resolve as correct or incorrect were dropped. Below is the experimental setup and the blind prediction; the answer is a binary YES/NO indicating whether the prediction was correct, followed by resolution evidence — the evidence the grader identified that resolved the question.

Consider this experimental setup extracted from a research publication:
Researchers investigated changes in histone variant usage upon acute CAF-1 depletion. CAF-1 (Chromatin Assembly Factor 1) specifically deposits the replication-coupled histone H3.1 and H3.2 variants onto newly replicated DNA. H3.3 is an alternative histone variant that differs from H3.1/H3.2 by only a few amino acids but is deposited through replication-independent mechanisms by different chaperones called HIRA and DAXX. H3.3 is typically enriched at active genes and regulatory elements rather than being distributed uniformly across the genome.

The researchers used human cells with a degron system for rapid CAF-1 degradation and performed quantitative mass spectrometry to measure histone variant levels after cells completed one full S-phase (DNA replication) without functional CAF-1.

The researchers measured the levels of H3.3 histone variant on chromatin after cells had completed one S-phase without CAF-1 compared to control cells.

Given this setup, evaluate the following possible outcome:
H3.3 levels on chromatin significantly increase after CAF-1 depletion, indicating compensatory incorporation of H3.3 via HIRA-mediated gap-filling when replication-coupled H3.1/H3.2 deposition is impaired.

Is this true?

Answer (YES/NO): YES